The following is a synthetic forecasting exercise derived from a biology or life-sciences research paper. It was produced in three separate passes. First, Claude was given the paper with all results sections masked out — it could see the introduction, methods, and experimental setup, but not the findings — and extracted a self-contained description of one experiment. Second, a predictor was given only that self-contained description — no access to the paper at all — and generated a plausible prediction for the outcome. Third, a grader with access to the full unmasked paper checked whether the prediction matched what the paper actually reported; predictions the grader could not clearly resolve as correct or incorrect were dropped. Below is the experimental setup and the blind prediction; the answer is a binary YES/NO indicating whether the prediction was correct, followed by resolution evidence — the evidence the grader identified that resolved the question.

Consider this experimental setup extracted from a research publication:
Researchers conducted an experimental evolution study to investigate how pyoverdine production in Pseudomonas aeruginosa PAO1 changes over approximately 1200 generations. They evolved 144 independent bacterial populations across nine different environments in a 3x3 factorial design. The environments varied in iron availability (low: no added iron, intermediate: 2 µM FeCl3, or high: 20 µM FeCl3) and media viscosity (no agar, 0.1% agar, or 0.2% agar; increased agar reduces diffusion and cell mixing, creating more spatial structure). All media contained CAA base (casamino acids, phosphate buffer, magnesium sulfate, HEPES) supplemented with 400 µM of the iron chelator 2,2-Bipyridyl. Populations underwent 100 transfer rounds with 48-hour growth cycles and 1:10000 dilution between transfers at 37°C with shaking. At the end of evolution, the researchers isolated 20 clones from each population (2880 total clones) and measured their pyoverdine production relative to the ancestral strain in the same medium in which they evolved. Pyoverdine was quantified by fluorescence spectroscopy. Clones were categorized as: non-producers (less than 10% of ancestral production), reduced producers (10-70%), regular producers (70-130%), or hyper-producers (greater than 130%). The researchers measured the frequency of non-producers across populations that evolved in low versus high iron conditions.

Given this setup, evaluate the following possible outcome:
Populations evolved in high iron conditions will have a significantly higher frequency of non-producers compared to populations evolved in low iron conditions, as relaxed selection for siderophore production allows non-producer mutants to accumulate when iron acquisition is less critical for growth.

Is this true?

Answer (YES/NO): NO